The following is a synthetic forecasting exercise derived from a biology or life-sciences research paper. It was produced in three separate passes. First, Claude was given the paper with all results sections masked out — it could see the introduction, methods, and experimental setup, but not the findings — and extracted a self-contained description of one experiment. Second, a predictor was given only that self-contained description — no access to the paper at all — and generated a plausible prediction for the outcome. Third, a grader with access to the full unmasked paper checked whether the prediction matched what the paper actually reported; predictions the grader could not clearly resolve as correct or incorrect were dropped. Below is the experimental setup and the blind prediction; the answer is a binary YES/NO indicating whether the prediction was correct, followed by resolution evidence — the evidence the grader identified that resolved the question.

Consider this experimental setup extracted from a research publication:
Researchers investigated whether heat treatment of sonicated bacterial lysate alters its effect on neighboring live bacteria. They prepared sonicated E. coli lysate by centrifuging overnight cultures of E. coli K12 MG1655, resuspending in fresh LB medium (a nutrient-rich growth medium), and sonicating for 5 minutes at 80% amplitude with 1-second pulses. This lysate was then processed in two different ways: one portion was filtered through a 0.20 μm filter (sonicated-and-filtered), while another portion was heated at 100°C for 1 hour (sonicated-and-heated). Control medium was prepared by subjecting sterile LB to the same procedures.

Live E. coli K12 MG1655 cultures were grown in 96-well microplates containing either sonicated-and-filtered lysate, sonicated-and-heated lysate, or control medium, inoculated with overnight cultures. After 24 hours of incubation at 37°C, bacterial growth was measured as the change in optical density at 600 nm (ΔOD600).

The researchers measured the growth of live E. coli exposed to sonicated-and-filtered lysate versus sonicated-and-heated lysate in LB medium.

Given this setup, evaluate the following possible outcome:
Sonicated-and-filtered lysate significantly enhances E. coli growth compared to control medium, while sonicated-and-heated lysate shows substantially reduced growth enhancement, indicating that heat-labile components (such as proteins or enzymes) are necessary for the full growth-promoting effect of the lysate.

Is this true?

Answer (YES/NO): NO